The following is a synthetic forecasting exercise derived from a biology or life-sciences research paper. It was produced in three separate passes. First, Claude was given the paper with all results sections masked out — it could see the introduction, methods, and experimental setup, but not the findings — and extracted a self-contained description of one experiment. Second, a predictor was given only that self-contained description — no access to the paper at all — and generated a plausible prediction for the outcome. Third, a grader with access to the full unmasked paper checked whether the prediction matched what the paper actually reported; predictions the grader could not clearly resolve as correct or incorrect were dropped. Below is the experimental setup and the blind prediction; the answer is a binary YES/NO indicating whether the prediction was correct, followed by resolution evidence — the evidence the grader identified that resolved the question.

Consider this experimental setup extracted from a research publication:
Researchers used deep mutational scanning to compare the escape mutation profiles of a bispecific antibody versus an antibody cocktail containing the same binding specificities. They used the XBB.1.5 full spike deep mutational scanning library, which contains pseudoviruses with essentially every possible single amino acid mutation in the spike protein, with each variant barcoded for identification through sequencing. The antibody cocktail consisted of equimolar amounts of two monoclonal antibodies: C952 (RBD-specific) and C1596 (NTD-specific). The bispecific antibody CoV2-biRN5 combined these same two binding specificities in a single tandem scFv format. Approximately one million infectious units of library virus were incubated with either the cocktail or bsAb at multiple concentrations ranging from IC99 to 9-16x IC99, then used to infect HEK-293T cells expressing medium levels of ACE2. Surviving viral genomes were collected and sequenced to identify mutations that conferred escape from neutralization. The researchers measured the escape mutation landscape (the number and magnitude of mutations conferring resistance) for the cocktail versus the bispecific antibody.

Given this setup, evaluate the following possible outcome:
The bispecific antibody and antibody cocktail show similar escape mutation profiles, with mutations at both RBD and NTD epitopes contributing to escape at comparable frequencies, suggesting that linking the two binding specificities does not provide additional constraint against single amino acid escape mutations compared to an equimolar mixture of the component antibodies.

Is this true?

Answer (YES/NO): NO